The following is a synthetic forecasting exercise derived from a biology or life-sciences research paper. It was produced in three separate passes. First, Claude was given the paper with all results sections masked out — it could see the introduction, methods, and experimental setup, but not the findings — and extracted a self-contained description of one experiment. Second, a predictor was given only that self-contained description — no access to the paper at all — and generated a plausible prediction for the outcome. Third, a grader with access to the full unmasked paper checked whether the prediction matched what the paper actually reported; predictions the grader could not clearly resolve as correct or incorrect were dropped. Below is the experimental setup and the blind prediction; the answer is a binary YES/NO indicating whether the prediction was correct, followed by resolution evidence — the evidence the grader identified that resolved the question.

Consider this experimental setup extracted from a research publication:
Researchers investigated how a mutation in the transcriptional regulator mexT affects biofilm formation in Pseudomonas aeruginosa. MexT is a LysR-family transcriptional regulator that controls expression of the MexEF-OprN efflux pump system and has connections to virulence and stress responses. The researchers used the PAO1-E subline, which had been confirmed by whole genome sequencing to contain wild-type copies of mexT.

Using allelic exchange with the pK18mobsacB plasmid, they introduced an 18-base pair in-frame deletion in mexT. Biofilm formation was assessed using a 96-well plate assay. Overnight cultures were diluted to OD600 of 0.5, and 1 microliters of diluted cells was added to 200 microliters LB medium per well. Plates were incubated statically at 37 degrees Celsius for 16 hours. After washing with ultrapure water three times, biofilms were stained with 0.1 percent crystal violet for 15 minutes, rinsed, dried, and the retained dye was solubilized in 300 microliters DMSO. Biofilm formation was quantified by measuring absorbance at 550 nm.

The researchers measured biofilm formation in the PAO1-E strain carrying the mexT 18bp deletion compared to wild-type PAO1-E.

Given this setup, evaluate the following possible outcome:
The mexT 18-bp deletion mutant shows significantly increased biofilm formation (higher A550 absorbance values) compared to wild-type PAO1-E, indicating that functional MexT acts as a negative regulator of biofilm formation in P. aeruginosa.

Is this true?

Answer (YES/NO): NO